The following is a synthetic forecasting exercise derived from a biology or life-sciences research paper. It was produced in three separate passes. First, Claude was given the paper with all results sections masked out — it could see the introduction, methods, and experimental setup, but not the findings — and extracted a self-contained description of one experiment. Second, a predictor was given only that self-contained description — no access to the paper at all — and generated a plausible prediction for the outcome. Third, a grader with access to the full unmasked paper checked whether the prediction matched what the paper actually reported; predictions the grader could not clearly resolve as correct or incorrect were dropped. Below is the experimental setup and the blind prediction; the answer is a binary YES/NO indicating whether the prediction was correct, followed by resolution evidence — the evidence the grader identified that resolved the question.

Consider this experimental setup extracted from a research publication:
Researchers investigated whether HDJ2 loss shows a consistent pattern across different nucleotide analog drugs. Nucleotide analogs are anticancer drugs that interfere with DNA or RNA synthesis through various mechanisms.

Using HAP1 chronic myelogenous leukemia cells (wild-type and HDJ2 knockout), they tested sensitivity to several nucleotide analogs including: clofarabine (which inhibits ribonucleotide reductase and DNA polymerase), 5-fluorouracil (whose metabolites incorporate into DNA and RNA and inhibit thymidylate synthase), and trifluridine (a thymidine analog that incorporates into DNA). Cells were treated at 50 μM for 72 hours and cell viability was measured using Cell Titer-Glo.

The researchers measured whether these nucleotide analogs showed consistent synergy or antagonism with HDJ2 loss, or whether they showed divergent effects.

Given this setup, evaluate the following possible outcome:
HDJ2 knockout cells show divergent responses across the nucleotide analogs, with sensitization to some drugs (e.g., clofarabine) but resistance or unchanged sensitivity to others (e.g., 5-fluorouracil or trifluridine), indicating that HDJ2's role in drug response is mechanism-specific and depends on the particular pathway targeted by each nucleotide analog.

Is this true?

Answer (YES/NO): YES